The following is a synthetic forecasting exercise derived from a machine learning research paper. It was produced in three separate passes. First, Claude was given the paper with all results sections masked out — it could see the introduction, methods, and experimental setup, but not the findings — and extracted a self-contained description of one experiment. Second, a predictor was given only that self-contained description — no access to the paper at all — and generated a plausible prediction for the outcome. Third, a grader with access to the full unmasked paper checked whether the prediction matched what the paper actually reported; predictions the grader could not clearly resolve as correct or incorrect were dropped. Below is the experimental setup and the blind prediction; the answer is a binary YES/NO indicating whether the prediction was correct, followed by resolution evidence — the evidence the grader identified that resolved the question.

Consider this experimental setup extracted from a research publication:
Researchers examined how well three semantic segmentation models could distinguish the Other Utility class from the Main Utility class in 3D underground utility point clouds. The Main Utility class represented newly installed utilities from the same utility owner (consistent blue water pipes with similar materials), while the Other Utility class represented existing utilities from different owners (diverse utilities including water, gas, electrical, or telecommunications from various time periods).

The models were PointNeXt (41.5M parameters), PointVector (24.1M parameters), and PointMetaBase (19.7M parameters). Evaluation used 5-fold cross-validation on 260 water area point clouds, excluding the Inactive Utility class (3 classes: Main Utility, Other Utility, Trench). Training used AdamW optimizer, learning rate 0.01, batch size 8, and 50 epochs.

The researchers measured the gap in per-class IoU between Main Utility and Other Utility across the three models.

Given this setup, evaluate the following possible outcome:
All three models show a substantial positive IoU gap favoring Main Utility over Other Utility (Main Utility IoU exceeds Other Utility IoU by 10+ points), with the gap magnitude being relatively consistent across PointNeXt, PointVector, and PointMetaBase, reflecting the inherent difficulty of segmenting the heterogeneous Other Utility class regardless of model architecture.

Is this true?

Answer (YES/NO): NO